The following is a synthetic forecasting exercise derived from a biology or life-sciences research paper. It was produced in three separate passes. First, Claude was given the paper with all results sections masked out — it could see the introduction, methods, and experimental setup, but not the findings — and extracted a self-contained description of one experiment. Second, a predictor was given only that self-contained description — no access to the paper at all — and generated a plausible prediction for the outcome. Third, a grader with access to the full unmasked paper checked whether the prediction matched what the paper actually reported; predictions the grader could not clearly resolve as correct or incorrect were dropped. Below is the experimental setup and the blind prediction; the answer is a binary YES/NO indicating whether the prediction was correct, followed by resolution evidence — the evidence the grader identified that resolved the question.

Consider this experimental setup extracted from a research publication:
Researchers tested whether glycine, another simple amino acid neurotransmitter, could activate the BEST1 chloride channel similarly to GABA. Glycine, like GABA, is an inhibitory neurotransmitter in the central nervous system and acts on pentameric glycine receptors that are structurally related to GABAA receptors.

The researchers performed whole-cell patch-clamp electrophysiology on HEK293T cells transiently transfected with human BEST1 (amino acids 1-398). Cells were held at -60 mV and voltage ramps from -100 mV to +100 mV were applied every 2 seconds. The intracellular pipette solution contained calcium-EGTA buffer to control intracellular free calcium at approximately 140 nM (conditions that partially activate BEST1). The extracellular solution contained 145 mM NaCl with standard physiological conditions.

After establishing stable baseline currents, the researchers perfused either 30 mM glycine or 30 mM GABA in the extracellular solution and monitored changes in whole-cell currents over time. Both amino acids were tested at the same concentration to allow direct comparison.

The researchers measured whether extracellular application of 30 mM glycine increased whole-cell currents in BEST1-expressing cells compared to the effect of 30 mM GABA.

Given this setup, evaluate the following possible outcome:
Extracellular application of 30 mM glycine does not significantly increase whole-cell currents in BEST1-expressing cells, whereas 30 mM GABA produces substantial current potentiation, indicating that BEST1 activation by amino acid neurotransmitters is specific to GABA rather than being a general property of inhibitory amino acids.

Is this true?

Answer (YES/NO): YES